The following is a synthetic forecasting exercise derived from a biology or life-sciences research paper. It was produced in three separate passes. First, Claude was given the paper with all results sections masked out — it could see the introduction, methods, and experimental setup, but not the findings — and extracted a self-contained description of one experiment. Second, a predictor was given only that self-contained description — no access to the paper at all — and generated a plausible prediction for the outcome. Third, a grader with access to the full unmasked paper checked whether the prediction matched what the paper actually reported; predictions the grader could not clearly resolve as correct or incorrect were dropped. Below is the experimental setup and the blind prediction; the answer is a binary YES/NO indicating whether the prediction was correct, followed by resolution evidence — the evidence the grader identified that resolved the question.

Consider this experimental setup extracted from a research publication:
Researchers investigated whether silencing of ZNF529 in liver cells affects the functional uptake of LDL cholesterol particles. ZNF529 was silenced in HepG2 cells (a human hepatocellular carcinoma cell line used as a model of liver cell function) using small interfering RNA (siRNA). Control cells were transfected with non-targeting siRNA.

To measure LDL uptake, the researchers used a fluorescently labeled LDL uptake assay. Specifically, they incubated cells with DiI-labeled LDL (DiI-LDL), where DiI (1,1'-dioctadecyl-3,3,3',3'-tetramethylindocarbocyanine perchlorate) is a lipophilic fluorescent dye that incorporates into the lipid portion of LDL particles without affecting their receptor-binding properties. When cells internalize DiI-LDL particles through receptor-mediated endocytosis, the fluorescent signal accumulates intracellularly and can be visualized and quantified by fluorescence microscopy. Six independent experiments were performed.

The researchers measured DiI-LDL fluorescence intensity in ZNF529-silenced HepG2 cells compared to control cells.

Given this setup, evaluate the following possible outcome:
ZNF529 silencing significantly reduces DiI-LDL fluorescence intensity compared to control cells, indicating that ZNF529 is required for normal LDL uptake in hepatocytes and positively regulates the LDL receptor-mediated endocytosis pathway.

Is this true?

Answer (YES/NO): NO